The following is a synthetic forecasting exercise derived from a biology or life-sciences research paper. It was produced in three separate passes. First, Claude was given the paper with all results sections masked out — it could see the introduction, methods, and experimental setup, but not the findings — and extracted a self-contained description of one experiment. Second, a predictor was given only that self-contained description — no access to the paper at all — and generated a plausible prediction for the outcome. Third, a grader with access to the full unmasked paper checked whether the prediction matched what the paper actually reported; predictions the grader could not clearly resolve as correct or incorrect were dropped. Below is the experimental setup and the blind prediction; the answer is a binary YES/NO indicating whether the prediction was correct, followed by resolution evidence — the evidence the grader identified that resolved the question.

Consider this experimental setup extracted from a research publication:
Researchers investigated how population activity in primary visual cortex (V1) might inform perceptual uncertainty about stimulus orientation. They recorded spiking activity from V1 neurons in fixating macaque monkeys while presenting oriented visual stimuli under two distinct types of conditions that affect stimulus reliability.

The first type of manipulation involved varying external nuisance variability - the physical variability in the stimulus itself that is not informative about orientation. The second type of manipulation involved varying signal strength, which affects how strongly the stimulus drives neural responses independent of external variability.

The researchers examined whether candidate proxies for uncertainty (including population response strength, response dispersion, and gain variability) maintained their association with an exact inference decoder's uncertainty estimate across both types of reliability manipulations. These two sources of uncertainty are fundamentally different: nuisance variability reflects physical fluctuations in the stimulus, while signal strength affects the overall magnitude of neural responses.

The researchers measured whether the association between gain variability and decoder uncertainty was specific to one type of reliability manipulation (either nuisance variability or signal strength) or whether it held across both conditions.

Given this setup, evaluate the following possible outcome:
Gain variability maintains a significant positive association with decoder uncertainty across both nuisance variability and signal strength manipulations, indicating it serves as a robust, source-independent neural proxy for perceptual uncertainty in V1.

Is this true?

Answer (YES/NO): YES